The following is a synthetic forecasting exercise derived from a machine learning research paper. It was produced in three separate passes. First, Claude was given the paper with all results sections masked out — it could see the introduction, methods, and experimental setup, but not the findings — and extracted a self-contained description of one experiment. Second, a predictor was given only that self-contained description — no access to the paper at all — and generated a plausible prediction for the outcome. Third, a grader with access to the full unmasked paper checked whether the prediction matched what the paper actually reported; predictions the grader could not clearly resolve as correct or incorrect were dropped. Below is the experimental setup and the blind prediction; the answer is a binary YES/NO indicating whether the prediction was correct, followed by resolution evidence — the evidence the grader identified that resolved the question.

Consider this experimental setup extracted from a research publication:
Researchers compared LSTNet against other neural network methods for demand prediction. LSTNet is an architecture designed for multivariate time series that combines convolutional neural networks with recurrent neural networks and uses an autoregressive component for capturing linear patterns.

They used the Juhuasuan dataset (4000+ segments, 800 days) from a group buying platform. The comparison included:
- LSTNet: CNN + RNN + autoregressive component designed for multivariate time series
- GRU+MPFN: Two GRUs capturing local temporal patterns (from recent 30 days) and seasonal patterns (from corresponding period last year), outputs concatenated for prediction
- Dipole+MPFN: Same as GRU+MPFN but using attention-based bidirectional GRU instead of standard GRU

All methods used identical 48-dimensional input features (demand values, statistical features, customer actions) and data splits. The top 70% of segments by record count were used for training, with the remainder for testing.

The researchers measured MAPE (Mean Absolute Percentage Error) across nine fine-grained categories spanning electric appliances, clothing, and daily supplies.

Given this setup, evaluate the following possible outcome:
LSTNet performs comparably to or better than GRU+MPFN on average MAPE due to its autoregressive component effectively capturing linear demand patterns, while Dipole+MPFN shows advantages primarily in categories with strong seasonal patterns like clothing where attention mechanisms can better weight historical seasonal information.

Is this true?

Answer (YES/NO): NO